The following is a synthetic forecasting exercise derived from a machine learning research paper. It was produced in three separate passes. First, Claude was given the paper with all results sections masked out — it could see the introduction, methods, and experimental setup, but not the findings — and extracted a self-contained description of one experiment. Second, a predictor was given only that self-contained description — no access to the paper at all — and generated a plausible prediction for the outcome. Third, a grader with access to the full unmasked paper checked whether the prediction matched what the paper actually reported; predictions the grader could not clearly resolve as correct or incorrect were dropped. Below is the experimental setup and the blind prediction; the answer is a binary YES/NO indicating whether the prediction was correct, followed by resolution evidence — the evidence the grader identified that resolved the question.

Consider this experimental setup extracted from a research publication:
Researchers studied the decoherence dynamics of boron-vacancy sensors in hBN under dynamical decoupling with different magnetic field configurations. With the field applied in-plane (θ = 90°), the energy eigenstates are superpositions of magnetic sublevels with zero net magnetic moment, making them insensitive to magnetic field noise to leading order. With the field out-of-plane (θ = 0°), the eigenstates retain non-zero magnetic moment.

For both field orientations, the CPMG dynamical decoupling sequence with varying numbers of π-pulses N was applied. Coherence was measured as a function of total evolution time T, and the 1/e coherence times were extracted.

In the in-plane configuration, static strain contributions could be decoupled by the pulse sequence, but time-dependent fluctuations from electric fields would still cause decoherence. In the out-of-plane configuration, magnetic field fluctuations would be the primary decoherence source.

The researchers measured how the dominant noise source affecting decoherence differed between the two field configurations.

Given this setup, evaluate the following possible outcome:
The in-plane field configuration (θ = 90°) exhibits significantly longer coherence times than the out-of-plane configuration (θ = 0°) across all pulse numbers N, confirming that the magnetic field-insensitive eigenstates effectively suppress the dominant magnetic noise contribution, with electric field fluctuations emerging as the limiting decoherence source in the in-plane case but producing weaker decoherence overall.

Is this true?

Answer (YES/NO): NO